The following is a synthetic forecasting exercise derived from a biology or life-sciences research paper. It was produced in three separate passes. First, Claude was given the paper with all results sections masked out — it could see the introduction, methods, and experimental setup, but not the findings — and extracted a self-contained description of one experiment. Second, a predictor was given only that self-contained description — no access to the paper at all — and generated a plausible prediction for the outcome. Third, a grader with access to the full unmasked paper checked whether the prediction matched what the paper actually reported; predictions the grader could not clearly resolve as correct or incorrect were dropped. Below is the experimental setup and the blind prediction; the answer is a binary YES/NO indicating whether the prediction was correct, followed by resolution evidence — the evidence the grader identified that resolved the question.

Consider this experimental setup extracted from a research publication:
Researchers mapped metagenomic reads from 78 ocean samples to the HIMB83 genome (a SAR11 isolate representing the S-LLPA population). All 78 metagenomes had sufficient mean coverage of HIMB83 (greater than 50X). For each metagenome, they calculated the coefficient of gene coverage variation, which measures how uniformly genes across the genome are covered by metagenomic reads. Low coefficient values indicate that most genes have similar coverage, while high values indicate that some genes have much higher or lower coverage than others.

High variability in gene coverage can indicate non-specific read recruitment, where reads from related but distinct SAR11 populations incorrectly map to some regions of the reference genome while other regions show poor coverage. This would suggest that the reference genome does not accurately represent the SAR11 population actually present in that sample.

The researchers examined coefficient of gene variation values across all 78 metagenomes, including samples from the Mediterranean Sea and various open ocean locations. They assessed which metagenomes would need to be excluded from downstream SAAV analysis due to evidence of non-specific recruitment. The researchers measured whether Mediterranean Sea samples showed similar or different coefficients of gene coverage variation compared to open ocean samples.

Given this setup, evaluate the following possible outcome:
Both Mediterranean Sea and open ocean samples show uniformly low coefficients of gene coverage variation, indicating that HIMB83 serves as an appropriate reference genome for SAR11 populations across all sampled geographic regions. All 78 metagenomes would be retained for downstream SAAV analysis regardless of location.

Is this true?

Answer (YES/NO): NO